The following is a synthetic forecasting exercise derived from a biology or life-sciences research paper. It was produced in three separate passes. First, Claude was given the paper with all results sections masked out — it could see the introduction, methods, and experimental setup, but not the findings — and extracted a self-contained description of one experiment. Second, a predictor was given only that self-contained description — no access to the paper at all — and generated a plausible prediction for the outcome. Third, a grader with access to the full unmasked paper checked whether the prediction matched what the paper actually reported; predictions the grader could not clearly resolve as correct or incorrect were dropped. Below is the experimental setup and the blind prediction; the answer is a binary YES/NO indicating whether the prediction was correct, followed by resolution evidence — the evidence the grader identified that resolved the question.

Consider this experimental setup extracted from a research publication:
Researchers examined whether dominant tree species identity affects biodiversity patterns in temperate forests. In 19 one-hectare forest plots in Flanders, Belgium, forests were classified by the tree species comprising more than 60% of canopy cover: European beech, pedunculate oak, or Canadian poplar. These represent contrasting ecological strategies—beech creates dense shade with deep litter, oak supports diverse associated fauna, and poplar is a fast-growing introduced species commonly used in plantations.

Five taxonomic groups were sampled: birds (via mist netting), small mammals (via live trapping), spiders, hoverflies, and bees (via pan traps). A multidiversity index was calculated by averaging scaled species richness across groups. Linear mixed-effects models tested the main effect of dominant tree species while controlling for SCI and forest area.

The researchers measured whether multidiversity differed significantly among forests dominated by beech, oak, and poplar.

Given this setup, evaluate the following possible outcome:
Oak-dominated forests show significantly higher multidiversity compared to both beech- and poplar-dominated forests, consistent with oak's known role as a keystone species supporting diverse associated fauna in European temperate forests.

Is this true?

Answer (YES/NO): NO